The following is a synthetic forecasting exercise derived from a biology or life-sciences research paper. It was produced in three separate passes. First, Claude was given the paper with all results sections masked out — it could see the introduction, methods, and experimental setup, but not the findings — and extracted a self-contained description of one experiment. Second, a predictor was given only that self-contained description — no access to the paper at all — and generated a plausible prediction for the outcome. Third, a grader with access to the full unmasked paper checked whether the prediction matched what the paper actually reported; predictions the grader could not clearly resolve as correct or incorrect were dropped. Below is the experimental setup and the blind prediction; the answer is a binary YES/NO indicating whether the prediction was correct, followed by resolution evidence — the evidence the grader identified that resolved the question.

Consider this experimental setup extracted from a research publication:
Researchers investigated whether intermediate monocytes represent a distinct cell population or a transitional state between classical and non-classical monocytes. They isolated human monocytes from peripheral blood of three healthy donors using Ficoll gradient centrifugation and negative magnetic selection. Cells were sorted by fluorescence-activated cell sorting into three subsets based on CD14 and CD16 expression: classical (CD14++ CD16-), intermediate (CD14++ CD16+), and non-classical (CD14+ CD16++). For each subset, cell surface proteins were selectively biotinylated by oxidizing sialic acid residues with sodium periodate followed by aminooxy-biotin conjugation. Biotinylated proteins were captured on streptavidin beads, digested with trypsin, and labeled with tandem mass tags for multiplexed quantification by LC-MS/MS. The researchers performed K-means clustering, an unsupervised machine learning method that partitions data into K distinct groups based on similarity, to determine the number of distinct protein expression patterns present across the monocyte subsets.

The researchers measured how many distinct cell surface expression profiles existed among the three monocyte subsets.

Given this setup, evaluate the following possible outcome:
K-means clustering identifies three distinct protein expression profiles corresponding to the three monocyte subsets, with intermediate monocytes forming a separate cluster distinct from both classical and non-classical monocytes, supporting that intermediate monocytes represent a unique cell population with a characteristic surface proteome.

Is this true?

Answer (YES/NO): NO